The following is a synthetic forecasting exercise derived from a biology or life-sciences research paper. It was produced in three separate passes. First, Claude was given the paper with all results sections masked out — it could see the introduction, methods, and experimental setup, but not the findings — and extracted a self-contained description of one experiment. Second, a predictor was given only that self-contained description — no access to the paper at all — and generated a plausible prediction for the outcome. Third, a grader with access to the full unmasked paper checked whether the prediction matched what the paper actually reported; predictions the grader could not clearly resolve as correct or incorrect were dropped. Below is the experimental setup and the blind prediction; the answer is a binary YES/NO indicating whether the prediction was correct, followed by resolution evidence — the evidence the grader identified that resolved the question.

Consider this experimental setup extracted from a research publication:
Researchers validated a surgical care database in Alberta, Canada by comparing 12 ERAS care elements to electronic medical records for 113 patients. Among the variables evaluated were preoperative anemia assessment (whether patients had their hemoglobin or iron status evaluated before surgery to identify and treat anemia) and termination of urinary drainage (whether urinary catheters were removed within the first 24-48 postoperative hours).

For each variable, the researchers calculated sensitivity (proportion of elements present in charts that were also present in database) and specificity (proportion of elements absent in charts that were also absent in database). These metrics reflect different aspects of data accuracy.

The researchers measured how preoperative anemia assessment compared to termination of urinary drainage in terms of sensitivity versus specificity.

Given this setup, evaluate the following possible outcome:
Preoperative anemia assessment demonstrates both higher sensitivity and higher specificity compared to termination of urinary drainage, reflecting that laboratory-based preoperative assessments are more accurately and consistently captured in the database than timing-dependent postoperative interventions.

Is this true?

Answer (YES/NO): NO